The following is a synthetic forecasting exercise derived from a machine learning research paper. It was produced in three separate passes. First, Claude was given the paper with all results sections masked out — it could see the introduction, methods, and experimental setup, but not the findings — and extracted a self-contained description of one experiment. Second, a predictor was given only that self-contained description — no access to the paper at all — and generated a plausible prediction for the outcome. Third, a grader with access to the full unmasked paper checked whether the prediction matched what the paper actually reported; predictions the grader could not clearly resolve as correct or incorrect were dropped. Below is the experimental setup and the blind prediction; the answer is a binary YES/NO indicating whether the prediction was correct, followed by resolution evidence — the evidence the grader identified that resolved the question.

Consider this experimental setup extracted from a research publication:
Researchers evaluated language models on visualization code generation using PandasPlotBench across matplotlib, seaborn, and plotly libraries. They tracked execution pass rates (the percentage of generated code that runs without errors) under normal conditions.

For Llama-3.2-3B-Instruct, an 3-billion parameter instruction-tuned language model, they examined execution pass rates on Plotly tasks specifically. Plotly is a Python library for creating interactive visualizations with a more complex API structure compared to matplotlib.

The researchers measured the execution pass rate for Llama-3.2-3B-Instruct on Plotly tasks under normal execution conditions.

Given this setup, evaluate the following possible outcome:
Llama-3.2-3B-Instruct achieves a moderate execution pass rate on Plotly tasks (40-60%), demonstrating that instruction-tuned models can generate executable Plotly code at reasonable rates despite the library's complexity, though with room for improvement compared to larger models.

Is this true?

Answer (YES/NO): NO